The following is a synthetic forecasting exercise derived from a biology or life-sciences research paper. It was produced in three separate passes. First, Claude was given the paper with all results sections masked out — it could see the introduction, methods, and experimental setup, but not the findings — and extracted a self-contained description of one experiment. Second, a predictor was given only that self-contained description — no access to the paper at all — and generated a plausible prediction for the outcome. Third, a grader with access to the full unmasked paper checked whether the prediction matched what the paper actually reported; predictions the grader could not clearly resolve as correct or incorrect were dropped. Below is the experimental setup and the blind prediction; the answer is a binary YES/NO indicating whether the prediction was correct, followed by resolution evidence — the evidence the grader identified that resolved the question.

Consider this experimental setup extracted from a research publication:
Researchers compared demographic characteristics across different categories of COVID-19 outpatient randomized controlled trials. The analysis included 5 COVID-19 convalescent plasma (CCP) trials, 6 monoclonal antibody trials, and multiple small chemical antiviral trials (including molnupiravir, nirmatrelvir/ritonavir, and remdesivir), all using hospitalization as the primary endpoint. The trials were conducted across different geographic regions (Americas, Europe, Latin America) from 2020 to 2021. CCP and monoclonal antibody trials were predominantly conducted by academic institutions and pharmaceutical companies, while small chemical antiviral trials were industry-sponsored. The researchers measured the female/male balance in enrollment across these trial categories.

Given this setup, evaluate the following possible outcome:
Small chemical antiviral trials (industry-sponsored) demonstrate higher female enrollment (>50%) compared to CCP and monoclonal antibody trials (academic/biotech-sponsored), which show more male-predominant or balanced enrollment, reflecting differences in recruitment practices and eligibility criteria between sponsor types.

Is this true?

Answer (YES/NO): NO